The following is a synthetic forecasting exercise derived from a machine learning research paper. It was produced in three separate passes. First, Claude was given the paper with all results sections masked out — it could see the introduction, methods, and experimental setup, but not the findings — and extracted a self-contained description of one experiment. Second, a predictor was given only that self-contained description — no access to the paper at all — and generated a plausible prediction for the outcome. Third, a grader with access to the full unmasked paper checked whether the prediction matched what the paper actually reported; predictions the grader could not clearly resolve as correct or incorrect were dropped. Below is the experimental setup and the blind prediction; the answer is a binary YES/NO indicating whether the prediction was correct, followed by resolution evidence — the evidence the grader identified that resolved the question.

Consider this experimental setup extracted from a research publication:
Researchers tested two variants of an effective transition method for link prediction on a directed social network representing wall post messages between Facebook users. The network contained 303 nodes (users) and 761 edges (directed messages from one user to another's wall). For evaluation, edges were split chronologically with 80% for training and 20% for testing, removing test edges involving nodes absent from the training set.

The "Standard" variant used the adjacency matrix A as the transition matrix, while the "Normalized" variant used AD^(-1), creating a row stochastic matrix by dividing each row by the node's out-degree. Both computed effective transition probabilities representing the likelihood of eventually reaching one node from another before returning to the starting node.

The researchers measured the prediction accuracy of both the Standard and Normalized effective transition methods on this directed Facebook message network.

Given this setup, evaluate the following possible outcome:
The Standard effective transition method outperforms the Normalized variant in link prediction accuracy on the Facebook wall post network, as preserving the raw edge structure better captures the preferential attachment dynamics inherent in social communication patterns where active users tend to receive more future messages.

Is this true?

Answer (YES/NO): YES